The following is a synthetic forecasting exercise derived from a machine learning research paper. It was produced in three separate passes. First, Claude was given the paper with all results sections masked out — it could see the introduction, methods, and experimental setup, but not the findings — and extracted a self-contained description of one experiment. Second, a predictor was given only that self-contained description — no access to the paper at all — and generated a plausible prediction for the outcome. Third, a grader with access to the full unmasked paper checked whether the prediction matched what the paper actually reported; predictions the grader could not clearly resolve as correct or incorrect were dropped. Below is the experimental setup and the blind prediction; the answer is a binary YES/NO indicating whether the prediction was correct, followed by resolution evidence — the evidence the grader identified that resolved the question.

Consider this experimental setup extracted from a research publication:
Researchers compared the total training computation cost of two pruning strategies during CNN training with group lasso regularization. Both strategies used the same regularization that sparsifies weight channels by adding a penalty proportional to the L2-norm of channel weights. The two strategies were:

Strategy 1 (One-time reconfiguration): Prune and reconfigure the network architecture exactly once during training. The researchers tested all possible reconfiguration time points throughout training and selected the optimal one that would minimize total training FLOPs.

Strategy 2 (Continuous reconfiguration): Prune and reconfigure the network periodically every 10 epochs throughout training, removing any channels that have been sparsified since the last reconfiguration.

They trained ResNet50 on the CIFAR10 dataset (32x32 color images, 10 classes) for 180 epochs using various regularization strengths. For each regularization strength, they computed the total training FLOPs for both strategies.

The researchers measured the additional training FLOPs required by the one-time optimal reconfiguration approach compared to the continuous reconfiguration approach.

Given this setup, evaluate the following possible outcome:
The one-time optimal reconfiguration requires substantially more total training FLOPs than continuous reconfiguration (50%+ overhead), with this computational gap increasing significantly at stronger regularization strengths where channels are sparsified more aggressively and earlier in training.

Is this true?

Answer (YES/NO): NO